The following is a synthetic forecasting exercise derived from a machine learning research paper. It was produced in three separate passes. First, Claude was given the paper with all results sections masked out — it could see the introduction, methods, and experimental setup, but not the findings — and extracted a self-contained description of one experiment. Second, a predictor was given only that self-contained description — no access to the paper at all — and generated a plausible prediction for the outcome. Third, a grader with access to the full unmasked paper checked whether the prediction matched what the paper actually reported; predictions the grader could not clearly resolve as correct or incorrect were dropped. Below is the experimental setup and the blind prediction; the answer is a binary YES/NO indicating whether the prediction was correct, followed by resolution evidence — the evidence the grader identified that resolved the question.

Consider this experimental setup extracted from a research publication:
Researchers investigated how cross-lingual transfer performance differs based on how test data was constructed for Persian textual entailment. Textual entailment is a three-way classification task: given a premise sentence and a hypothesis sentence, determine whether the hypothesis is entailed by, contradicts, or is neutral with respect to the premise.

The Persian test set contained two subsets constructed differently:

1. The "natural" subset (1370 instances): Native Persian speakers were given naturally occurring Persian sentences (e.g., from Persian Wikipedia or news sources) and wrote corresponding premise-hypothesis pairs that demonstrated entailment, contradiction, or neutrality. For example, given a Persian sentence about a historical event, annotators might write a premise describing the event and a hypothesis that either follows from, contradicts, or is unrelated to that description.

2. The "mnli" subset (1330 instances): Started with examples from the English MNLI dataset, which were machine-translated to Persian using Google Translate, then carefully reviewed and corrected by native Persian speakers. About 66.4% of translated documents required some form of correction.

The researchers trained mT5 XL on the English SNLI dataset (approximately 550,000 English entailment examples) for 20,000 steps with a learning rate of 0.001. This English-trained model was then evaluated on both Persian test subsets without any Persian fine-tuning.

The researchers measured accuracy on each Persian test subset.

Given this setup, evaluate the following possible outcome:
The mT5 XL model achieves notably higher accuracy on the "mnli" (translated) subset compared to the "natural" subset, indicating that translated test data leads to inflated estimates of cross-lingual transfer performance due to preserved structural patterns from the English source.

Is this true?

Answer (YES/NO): YES